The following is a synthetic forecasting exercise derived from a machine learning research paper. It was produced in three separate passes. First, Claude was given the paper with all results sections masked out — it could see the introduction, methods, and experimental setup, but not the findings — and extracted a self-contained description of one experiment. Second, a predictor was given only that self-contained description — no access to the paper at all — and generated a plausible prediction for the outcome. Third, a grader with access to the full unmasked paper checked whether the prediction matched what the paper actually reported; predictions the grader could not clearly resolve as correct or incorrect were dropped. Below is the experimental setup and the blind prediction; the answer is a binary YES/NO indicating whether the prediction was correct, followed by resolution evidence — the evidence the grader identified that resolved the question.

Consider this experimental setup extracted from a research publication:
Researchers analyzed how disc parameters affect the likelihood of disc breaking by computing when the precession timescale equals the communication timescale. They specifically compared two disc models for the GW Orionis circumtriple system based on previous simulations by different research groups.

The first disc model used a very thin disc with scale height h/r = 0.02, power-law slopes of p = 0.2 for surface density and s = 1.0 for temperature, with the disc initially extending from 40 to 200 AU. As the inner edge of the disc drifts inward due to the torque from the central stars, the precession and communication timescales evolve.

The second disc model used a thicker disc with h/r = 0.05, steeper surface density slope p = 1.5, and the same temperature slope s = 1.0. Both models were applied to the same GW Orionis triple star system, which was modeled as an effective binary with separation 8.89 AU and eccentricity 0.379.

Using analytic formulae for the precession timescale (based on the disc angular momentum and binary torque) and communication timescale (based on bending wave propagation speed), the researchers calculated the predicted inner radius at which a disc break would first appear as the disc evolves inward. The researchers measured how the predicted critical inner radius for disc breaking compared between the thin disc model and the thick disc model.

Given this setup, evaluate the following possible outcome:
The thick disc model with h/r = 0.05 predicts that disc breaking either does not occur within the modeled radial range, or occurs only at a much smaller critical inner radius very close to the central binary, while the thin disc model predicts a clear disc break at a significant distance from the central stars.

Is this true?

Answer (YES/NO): YES